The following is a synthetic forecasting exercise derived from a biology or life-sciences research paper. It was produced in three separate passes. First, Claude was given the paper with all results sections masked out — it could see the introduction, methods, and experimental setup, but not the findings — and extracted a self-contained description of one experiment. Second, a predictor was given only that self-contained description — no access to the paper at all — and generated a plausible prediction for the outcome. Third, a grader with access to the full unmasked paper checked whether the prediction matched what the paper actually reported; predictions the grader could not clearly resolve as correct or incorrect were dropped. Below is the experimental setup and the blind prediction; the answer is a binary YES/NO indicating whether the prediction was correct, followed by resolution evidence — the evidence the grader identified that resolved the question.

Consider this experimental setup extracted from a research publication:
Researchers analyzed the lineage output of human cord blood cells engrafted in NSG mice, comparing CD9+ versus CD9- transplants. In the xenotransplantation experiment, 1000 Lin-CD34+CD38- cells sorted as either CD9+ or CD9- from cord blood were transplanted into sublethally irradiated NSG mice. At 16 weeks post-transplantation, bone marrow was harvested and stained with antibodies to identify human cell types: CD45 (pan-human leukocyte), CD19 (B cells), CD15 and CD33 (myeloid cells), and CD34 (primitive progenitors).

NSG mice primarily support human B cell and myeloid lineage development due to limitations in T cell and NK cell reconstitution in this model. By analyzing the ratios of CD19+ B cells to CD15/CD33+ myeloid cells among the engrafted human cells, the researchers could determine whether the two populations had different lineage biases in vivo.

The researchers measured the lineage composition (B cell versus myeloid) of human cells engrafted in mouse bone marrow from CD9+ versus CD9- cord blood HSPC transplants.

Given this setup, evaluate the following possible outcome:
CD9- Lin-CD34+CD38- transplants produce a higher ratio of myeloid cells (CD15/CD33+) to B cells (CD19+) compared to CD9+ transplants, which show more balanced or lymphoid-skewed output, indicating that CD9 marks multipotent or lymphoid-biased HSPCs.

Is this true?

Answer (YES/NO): NO